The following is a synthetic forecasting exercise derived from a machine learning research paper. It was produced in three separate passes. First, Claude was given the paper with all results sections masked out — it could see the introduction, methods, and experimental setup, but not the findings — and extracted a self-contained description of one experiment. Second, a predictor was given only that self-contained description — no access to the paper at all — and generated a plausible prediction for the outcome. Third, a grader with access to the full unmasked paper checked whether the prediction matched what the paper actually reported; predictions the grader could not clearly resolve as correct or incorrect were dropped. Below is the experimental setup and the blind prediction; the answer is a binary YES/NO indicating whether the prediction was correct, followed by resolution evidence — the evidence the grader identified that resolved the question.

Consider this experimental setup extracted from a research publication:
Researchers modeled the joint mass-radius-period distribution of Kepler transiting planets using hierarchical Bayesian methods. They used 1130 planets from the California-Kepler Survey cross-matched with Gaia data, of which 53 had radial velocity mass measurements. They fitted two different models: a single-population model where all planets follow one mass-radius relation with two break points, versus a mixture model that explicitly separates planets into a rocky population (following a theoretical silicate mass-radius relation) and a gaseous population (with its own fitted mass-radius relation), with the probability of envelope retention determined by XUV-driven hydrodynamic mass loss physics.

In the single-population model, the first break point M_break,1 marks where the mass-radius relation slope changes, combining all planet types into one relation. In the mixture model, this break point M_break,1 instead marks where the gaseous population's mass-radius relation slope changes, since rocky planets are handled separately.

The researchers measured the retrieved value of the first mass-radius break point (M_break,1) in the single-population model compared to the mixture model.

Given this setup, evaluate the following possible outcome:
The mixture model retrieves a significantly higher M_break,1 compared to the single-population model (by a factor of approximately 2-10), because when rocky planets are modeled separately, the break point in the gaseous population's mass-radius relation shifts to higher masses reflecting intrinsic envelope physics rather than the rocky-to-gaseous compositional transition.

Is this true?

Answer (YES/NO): NO